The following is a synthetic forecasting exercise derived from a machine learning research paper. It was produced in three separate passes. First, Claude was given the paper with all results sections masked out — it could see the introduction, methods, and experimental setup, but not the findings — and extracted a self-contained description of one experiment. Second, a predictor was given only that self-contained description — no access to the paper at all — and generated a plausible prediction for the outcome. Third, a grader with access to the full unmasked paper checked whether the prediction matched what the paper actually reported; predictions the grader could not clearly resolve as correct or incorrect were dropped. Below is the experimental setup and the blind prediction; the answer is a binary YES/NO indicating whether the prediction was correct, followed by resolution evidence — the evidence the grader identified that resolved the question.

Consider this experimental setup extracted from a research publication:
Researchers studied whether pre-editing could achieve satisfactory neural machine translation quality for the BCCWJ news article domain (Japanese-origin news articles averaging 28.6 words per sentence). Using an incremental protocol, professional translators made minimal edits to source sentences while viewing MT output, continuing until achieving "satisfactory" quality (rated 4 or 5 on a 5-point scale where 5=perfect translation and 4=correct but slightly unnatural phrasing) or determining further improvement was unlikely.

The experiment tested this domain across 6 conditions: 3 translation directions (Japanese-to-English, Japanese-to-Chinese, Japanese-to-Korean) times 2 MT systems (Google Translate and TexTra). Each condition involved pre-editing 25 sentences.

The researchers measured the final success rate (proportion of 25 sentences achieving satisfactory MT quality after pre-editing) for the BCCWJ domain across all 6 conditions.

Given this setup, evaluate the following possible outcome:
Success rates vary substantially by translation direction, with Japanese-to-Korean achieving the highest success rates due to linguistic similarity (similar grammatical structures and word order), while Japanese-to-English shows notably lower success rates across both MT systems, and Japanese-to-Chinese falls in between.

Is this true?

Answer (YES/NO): NO